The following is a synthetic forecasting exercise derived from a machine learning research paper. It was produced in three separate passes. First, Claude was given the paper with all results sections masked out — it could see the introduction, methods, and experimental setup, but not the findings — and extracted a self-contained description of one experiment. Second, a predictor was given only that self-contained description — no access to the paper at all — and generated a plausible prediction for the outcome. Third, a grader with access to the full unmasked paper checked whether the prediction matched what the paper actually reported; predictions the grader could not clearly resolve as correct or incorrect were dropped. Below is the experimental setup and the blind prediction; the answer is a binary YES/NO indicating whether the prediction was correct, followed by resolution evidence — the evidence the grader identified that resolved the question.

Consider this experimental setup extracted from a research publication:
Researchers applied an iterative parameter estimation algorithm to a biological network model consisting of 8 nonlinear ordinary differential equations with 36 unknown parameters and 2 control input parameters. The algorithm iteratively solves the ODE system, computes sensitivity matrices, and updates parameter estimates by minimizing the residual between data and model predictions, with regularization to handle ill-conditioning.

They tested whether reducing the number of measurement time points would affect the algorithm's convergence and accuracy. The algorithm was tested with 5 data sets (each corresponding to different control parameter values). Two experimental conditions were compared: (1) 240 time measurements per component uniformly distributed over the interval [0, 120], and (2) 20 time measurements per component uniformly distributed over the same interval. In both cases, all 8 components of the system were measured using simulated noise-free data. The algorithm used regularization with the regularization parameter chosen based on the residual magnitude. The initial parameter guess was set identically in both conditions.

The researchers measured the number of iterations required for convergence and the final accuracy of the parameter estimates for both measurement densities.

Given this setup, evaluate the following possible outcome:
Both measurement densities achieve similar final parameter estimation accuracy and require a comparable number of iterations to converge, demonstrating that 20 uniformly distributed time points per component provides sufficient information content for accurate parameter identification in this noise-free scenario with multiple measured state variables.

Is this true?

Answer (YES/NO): YES